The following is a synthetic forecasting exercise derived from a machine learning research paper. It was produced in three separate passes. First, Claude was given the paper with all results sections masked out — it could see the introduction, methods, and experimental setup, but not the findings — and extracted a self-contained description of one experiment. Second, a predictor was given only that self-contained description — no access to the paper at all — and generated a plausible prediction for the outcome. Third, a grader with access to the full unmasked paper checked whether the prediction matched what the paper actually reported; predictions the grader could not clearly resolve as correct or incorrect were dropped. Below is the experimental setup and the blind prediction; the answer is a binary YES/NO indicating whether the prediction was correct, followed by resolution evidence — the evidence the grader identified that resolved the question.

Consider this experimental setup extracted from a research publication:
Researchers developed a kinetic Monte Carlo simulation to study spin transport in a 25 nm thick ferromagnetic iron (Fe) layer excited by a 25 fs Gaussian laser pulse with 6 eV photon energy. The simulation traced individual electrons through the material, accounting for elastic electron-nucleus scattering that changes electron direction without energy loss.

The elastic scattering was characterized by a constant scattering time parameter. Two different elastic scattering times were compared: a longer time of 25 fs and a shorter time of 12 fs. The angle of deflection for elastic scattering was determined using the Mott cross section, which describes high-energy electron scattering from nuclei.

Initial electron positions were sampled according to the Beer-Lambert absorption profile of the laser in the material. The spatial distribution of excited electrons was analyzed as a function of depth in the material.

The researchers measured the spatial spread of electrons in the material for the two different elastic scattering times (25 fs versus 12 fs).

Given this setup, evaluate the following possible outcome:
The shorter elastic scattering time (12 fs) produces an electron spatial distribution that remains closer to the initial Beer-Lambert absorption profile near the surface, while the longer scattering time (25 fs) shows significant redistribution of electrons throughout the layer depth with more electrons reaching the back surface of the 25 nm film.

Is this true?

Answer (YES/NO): NO